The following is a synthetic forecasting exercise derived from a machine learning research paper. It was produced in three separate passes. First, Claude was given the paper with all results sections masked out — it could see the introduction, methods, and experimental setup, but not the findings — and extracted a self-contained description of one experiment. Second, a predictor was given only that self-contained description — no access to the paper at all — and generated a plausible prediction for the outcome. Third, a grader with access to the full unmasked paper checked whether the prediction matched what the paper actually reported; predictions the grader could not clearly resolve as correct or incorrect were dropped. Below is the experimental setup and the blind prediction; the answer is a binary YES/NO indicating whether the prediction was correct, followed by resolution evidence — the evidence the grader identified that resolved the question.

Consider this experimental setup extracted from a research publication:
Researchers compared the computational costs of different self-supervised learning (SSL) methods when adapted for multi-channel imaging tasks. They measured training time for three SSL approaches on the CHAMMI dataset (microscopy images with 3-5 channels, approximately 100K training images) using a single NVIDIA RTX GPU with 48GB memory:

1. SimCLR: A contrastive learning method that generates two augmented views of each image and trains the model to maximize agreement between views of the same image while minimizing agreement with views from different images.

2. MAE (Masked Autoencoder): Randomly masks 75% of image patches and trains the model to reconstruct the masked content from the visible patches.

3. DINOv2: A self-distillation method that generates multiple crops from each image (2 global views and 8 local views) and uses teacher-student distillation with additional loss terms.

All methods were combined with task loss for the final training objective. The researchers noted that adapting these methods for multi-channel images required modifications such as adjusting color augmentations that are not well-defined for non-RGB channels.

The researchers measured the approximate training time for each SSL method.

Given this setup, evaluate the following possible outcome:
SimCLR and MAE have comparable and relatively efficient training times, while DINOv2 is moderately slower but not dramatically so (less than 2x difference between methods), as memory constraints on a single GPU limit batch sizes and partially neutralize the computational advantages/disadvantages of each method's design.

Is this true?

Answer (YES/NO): NO